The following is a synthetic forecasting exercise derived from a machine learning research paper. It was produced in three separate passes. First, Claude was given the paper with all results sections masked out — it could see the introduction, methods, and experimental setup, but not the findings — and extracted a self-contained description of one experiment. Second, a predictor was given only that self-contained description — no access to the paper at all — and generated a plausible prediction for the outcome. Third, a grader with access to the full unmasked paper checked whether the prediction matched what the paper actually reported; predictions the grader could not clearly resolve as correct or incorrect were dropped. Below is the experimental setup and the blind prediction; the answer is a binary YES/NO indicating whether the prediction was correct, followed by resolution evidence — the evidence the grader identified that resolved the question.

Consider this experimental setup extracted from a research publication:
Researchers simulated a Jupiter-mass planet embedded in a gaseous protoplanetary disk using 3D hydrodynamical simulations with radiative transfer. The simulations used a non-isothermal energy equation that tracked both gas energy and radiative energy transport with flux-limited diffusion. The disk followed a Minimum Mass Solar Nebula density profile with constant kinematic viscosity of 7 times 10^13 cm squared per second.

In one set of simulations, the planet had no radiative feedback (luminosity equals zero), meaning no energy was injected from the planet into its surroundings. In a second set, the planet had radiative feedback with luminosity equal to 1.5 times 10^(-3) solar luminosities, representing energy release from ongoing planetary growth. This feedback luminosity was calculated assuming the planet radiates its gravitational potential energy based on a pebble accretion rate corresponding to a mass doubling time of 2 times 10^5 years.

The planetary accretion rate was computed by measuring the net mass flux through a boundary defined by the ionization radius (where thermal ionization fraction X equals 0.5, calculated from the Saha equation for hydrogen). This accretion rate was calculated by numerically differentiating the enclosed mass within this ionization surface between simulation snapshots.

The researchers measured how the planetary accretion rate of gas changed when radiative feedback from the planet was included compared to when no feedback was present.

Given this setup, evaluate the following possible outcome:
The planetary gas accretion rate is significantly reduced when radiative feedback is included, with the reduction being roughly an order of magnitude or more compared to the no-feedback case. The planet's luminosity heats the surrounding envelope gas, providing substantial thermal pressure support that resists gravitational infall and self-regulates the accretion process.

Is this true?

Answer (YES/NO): NO